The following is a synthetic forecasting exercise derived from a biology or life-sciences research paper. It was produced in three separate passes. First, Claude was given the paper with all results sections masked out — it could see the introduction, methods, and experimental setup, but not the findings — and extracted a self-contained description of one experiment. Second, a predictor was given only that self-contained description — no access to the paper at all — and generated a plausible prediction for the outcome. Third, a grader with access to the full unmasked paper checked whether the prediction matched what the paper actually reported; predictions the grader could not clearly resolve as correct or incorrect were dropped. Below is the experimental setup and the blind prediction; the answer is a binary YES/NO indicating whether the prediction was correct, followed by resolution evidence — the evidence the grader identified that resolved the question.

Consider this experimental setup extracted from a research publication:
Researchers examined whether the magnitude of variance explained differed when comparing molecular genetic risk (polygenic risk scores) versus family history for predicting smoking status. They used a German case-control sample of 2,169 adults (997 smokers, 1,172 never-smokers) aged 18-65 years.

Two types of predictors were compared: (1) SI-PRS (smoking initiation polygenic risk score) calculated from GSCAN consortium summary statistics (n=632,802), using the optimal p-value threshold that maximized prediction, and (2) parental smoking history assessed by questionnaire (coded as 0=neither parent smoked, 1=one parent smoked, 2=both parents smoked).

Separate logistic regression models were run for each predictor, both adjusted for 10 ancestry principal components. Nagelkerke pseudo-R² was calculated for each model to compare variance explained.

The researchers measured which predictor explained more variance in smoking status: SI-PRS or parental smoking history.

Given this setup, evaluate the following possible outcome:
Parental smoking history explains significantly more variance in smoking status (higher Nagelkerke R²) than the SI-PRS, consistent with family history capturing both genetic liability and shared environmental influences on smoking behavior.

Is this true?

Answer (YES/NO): NO